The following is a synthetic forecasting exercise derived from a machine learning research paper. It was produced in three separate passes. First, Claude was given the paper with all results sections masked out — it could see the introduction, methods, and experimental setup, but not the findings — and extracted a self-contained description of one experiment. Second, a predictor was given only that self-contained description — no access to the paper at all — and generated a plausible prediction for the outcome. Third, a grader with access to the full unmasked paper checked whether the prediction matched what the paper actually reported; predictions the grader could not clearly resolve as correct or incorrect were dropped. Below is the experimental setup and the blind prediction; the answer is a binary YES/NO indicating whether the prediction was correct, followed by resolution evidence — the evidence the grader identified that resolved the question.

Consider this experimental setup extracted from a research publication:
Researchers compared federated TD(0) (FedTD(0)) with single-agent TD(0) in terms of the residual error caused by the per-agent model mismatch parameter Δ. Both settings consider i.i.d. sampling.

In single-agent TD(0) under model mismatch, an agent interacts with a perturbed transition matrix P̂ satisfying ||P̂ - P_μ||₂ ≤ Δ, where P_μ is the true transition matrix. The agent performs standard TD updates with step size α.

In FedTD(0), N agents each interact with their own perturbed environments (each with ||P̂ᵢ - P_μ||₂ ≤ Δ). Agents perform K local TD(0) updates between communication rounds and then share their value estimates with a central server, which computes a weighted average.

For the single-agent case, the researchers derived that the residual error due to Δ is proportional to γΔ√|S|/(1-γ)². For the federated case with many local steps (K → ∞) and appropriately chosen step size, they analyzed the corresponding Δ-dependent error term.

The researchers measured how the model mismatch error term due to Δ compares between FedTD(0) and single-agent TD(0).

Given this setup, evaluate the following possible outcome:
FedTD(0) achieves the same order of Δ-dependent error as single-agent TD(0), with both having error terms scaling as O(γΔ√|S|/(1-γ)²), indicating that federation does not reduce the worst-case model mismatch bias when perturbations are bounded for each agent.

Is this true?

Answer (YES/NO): NO